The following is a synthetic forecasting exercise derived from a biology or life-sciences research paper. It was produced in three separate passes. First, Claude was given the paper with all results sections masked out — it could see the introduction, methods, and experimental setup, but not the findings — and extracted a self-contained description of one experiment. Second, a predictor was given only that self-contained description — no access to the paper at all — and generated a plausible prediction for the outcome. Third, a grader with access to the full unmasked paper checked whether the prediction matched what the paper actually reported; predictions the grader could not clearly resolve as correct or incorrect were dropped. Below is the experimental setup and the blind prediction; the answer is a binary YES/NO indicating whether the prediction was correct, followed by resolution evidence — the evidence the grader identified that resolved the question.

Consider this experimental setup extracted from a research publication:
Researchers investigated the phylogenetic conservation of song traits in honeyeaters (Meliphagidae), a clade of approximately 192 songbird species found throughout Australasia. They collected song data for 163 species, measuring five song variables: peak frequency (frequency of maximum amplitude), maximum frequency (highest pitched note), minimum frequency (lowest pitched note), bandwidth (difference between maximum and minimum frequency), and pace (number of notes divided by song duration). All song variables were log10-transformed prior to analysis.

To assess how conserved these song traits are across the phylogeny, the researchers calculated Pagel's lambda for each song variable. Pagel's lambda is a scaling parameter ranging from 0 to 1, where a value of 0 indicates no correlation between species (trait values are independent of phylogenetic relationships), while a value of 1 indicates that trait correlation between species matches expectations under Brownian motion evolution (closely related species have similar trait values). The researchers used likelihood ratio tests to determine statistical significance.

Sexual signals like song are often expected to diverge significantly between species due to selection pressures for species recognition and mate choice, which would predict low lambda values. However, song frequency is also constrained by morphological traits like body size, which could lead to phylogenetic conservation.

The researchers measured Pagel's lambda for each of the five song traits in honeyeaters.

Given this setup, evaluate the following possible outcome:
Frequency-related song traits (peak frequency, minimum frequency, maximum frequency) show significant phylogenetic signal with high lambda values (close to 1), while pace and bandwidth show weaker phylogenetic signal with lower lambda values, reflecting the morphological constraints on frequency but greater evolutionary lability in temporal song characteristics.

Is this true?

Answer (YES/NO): NO